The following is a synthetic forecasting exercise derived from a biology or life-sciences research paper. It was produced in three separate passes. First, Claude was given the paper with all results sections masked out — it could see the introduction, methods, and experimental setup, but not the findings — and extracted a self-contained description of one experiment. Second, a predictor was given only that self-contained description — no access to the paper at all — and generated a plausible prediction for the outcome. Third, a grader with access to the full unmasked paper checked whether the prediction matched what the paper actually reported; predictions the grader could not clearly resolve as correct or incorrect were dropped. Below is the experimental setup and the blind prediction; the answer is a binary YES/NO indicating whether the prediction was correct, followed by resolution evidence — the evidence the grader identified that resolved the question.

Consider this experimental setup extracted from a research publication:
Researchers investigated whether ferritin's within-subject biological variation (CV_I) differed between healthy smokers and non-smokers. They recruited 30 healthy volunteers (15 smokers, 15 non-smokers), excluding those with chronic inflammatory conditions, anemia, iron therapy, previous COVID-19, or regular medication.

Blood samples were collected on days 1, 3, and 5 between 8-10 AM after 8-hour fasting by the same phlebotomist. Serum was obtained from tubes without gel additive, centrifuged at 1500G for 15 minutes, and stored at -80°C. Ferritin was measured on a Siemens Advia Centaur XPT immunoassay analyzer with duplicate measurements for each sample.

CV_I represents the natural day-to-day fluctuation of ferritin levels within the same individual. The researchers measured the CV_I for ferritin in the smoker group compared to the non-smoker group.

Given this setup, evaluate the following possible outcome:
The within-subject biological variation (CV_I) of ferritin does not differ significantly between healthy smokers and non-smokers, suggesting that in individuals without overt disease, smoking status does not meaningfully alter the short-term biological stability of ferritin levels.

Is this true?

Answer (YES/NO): NO